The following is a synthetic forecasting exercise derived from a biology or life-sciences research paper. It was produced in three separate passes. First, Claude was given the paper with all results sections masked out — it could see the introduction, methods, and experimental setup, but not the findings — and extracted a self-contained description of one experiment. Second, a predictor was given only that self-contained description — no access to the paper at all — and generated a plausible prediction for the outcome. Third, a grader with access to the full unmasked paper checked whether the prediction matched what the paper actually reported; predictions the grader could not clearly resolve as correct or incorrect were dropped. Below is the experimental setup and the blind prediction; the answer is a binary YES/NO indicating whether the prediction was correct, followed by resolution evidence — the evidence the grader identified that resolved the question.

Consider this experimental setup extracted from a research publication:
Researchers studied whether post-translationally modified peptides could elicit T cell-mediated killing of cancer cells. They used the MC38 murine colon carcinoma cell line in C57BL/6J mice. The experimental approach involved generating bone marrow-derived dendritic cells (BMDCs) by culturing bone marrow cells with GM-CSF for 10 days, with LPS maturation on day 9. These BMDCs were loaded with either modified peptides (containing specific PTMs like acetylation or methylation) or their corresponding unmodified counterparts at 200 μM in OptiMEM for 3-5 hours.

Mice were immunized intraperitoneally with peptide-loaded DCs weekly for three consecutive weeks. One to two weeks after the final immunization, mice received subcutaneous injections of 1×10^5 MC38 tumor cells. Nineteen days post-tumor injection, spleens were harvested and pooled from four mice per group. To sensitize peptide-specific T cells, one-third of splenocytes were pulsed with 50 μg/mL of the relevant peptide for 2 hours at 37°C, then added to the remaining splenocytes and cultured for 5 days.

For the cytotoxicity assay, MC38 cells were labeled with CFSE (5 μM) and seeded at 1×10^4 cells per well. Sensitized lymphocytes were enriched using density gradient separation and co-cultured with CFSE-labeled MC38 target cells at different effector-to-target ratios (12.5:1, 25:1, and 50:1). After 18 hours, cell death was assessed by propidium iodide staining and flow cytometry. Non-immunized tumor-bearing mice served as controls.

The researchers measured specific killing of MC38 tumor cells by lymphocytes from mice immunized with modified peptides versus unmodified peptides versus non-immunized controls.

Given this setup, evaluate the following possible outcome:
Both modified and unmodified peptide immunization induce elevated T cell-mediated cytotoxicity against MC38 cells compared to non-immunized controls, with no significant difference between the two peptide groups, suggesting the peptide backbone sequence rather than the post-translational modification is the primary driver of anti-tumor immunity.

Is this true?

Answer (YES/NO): NO